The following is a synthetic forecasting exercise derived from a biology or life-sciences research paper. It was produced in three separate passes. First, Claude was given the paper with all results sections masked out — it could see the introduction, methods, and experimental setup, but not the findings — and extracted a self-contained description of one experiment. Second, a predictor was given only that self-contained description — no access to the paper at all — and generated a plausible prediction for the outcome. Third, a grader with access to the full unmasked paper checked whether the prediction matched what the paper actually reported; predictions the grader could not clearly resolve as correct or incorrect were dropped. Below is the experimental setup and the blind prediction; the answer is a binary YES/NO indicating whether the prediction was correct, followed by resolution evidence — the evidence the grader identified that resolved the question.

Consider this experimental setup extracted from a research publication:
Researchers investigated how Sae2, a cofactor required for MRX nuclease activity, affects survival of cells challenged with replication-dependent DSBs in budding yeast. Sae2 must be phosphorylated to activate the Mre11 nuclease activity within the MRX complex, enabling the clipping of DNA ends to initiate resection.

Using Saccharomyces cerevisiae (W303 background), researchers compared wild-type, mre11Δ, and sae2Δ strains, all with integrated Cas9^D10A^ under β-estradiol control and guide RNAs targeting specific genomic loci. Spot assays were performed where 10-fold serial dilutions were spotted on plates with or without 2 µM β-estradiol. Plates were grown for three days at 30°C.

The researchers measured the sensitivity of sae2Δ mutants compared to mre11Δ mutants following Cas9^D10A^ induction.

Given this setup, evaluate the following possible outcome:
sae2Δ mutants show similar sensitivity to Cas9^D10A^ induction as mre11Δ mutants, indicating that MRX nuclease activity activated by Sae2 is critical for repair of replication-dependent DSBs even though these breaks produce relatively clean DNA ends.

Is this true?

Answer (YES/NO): NO